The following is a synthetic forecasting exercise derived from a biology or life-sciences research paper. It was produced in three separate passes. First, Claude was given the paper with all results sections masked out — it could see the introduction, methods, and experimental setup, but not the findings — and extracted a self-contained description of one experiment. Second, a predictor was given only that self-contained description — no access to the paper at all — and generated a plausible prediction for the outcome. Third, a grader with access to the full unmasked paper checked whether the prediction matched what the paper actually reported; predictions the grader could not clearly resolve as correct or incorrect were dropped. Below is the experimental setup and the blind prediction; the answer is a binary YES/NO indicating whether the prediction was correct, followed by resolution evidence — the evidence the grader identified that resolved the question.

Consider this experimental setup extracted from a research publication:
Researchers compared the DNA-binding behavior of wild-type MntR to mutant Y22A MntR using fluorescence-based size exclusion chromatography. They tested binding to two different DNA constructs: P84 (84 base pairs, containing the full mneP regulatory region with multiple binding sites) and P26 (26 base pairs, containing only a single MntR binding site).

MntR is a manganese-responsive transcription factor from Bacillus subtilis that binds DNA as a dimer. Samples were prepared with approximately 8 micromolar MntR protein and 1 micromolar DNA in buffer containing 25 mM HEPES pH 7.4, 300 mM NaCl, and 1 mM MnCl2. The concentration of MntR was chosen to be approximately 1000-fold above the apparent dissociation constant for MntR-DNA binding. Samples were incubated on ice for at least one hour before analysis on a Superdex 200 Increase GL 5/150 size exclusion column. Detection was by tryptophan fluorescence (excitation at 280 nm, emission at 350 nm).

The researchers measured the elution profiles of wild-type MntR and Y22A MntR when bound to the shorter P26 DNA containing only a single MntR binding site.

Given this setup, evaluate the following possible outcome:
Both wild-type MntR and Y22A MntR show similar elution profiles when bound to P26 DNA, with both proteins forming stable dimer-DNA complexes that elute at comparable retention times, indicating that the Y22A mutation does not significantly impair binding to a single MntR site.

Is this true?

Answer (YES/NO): NO